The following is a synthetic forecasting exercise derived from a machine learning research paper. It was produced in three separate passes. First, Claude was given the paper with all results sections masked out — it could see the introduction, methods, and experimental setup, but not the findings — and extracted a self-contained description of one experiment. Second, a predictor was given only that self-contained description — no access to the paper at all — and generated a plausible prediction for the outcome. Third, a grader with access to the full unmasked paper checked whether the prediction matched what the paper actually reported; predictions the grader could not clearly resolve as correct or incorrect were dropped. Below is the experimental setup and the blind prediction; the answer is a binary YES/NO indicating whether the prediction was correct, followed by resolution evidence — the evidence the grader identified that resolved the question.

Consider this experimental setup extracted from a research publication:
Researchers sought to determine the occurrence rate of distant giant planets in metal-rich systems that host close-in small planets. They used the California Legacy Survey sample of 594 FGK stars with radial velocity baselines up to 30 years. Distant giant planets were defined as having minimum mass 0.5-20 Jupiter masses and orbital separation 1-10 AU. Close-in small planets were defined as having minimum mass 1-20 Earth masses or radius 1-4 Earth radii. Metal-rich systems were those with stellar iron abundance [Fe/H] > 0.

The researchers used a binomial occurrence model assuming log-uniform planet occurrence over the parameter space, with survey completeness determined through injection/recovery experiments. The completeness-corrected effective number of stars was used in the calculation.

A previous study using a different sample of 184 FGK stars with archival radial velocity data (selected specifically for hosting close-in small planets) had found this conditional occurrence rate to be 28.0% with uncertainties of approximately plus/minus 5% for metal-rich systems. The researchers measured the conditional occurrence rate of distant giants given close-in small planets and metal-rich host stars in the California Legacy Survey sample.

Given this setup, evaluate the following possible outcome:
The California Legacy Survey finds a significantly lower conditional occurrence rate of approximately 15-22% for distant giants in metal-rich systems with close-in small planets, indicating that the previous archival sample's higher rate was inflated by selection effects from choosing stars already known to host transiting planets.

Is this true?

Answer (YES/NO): NO